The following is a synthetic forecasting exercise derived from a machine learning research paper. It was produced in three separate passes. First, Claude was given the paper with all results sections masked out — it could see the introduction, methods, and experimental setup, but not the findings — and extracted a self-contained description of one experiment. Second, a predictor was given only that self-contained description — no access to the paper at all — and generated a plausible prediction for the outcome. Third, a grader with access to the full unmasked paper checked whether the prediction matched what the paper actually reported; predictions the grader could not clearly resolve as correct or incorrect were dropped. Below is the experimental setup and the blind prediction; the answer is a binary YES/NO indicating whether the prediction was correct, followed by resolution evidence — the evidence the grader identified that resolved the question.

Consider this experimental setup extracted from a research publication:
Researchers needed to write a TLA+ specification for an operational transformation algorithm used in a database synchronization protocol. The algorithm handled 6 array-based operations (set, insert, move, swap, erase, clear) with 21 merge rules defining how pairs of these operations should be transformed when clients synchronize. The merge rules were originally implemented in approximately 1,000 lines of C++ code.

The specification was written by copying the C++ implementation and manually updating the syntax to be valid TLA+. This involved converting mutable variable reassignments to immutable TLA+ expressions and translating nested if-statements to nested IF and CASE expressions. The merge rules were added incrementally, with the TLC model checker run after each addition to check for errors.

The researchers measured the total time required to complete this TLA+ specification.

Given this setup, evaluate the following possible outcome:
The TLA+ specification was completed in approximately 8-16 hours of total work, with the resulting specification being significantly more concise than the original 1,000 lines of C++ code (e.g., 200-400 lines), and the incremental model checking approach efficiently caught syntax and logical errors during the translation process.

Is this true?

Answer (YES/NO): NO